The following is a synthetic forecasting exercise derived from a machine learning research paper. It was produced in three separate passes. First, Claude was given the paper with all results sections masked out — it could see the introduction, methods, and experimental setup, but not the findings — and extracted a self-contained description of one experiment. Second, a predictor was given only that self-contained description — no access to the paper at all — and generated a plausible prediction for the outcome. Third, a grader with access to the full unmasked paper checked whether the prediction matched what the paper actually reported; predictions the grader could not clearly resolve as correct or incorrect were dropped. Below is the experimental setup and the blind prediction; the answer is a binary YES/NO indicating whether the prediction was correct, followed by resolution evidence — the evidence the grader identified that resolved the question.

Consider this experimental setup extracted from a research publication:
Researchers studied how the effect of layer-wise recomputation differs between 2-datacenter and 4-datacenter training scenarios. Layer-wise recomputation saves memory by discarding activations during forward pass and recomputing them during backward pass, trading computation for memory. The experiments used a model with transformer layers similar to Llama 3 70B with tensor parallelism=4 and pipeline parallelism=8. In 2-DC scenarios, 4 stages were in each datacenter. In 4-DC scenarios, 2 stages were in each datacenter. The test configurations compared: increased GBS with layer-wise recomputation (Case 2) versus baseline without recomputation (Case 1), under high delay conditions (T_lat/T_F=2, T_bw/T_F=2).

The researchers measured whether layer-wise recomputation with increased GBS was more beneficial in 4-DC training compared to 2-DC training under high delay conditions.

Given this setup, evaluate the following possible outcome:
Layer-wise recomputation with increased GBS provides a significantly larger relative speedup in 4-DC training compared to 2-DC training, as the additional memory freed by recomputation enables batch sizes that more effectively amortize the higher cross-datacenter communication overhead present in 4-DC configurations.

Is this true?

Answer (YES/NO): YES